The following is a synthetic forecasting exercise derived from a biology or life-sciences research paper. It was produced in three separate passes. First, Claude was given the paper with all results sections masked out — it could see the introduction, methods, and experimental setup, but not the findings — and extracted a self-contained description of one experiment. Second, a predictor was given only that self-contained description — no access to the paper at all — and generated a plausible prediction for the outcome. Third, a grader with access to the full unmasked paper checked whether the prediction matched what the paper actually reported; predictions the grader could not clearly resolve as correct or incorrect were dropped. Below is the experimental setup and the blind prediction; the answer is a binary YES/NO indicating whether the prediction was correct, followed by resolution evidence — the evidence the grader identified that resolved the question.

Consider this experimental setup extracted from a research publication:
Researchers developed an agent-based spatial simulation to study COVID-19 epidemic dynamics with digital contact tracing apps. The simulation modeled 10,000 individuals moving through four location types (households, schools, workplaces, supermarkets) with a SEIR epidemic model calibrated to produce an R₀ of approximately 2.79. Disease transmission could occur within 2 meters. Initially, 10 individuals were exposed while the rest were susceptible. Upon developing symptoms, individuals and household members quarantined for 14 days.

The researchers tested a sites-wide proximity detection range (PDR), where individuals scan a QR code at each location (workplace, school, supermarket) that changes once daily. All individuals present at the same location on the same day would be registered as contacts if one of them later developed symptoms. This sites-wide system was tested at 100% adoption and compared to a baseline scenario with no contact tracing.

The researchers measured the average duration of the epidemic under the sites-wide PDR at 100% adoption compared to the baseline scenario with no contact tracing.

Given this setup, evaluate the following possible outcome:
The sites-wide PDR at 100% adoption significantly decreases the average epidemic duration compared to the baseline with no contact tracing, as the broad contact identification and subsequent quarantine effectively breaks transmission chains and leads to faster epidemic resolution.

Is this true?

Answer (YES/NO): YES